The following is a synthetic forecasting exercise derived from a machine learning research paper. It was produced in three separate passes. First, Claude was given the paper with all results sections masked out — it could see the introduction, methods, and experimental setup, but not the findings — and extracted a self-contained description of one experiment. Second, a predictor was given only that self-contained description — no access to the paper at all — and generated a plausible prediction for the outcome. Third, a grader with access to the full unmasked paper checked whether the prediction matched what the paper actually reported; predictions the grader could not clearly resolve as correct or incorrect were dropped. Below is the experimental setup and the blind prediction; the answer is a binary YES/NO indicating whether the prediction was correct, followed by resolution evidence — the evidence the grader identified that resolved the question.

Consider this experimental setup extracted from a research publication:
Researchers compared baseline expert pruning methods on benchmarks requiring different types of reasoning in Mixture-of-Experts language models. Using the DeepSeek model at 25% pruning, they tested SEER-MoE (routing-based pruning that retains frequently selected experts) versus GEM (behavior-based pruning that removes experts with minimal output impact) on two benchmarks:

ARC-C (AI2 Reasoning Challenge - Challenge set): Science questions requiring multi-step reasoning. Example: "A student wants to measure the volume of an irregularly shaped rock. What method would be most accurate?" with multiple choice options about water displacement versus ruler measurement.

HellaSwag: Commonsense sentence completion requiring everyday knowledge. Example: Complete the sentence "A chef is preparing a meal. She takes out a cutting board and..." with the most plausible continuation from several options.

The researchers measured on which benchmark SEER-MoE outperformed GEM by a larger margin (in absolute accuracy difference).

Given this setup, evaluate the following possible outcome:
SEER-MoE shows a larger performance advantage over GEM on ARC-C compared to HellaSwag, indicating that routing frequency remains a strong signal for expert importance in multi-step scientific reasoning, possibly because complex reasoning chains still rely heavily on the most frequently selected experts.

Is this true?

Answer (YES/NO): NO